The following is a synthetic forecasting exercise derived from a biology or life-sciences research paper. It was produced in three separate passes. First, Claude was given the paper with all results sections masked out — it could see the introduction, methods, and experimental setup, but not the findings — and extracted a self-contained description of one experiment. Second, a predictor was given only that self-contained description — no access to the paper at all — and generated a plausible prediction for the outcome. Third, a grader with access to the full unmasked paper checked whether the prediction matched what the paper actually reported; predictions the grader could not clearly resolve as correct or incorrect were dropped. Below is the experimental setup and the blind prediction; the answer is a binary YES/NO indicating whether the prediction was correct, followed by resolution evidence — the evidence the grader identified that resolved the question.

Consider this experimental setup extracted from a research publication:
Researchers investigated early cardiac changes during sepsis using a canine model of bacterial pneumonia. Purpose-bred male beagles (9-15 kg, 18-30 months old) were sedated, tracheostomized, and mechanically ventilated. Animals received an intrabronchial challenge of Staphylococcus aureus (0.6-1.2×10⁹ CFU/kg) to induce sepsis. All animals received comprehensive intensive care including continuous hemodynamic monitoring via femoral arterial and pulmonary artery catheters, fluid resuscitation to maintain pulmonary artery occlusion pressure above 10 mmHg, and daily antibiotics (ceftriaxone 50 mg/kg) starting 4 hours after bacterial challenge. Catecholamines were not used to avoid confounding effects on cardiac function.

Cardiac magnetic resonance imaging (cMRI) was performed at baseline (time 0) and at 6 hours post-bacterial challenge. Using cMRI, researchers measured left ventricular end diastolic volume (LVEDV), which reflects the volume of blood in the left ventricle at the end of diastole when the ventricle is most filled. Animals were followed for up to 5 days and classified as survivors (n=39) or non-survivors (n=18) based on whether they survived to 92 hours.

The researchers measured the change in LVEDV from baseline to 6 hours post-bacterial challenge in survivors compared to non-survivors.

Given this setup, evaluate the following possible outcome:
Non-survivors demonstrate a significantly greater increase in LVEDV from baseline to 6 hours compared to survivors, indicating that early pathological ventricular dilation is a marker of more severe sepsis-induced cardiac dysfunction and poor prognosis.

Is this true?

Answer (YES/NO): NO